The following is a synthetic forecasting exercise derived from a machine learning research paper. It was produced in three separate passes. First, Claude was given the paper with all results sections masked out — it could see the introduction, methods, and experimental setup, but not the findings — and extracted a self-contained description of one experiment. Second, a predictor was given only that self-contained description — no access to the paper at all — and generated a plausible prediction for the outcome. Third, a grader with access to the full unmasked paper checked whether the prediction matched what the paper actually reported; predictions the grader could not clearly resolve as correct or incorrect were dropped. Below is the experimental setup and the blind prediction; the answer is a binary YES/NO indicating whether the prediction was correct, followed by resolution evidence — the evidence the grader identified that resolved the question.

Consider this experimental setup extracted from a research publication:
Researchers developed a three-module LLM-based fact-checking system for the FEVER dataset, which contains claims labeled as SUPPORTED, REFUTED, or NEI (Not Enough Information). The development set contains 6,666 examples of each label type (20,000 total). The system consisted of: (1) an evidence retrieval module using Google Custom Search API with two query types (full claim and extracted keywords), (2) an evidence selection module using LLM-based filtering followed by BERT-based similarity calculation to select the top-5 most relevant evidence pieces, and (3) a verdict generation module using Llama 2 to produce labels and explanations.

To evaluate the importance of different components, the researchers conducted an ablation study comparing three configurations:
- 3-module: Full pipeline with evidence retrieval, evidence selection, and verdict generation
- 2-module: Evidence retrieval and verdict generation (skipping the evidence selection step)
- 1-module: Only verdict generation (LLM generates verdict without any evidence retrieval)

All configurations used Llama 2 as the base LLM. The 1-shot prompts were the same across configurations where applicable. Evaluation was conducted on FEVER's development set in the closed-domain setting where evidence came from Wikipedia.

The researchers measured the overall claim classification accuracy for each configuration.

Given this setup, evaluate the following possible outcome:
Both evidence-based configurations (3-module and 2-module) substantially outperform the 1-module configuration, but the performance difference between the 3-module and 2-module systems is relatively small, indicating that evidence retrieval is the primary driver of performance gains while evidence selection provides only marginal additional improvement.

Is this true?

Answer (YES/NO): YES